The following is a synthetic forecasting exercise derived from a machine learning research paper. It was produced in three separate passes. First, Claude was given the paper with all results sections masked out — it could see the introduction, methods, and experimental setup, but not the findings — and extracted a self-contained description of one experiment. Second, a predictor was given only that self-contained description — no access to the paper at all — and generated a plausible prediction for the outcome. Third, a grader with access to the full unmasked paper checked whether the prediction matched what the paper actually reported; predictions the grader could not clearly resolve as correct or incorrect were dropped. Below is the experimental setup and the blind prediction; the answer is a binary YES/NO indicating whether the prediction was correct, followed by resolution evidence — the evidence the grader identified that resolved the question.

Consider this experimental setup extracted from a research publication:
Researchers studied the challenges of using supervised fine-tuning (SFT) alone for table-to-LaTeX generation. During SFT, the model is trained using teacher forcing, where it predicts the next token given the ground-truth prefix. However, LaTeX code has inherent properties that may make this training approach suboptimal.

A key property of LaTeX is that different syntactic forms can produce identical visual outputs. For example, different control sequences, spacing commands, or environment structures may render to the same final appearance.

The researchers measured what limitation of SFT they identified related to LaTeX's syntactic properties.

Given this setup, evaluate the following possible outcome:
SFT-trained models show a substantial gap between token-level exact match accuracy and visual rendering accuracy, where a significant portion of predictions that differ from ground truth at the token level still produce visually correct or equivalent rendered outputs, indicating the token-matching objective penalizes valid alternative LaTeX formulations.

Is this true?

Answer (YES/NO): NO